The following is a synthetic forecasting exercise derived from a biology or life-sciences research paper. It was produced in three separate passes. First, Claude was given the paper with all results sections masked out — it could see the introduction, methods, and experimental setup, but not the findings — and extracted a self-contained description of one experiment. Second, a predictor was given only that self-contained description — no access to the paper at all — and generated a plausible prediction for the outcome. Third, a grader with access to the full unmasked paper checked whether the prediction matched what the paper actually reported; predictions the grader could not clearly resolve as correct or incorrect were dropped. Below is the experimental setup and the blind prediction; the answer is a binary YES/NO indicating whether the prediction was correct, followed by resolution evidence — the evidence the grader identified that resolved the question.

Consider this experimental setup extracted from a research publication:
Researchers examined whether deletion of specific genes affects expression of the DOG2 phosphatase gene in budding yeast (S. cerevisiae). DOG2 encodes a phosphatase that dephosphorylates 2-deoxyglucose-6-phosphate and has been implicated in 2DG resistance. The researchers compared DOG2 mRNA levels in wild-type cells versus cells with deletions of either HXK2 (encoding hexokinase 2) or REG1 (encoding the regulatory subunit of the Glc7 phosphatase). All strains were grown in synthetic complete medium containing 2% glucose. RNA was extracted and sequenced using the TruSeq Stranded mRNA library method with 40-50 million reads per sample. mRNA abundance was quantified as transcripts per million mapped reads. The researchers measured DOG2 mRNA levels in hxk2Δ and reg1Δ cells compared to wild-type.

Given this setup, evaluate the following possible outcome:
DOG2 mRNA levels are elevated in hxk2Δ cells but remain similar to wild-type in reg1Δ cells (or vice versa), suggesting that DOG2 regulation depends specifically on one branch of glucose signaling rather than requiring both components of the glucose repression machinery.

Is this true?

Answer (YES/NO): NO